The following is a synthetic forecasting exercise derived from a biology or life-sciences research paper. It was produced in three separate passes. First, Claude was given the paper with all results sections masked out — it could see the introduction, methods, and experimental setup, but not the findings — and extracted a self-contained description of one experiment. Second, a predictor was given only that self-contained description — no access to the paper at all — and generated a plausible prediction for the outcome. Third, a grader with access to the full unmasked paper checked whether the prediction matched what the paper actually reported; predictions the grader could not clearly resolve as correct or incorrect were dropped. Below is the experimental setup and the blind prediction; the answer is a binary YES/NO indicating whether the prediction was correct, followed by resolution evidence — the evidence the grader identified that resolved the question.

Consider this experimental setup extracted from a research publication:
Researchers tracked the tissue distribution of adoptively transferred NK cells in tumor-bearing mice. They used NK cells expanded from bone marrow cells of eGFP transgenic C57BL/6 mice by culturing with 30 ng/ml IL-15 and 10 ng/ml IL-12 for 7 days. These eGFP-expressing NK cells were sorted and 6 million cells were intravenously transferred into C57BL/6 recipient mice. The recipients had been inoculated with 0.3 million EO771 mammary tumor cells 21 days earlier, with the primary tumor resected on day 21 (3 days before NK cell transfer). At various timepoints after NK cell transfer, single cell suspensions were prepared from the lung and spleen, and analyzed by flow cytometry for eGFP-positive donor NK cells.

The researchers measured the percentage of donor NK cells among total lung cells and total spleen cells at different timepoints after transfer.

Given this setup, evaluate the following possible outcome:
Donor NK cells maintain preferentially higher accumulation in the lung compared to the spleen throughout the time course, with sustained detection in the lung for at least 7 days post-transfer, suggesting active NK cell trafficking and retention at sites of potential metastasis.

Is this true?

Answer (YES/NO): NO